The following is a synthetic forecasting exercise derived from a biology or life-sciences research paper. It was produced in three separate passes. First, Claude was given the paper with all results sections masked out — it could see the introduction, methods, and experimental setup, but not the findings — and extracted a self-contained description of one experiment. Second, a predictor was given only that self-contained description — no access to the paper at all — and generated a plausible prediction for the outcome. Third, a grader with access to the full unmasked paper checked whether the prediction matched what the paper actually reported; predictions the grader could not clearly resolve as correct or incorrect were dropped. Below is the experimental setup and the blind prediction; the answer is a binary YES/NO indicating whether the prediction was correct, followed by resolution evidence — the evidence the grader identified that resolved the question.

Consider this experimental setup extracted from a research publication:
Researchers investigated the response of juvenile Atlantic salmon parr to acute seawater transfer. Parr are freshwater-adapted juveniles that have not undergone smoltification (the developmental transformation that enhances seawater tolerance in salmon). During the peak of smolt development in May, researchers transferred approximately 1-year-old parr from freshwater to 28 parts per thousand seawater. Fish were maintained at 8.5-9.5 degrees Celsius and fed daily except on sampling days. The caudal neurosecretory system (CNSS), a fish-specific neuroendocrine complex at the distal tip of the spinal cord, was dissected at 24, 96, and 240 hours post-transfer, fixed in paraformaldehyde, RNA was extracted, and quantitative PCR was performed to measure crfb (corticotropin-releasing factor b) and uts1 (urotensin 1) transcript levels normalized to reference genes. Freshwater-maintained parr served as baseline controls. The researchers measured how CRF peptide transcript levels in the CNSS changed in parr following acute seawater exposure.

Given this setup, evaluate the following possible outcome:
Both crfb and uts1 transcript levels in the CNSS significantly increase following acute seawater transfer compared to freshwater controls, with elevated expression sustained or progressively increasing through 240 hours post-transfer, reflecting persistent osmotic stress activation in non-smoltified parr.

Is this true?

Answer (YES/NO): NO